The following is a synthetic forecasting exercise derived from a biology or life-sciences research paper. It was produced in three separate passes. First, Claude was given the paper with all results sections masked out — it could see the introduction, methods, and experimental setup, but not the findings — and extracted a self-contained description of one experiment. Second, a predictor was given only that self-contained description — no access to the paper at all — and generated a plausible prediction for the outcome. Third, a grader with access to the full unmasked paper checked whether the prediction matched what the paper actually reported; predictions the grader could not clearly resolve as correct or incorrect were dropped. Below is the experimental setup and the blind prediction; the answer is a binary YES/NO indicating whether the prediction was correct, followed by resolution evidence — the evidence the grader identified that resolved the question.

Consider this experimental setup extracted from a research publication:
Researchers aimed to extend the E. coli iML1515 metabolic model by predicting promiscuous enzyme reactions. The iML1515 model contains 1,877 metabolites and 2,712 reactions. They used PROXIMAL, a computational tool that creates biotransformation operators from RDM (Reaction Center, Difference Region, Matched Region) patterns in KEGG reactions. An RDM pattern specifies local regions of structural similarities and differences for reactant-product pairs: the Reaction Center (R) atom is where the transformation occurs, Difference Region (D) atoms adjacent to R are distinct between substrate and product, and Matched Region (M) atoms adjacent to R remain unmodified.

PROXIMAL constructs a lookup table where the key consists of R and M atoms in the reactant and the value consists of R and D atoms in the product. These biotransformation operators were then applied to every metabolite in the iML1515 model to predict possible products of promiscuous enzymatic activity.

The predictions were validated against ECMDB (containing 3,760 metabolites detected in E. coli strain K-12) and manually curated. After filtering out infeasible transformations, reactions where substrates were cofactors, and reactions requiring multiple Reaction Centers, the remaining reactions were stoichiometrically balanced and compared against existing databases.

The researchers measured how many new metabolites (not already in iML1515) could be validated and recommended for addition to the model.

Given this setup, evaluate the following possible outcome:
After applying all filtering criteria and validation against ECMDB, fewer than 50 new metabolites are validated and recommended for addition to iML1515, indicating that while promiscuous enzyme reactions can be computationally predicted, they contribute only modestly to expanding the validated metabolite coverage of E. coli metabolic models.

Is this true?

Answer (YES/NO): YES